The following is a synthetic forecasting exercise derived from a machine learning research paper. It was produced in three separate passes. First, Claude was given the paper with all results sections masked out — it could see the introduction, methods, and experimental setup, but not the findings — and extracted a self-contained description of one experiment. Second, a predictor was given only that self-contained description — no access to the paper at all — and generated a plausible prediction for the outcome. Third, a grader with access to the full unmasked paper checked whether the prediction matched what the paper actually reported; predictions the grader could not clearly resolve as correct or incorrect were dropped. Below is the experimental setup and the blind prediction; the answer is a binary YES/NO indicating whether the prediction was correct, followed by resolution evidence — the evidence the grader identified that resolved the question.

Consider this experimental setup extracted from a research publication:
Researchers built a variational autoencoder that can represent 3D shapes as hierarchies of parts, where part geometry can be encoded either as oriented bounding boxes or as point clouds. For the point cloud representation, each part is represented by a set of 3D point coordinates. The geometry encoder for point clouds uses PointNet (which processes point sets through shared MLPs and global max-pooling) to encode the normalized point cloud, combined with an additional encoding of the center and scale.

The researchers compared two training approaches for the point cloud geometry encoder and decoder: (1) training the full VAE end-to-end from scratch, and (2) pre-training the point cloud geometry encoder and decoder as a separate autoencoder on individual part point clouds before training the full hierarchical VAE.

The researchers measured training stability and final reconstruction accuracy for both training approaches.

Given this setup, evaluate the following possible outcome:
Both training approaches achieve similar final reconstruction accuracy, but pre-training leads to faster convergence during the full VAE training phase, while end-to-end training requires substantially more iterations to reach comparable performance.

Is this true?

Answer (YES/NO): NO